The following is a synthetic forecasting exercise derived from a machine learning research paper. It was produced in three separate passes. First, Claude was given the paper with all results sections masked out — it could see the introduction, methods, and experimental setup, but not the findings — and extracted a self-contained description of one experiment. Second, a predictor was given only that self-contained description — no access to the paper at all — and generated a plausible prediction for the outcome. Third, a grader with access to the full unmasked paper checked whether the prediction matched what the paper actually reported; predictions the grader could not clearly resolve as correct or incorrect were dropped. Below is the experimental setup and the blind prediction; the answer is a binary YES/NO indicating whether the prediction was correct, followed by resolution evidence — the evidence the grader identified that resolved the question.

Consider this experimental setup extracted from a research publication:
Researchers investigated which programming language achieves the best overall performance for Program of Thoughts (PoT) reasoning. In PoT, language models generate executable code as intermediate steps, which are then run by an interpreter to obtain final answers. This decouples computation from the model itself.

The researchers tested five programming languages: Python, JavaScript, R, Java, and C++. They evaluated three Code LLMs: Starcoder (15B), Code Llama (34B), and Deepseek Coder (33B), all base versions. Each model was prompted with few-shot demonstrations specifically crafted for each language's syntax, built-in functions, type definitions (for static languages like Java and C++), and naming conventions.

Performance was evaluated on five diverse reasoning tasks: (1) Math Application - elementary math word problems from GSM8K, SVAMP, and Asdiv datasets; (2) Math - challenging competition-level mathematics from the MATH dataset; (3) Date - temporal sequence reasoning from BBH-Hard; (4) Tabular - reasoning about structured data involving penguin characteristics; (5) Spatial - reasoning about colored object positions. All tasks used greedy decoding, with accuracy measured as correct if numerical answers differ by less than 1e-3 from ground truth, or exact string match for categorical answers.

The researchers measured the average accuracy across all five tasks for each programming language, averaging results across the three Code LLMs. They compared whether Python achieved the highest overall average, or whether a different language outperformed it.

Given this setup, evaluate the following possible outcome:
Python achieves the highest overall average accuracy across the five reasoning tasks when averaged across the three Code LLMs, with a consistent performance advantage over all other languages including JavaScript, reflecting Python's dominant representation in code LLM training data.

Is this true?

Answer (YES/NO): NO